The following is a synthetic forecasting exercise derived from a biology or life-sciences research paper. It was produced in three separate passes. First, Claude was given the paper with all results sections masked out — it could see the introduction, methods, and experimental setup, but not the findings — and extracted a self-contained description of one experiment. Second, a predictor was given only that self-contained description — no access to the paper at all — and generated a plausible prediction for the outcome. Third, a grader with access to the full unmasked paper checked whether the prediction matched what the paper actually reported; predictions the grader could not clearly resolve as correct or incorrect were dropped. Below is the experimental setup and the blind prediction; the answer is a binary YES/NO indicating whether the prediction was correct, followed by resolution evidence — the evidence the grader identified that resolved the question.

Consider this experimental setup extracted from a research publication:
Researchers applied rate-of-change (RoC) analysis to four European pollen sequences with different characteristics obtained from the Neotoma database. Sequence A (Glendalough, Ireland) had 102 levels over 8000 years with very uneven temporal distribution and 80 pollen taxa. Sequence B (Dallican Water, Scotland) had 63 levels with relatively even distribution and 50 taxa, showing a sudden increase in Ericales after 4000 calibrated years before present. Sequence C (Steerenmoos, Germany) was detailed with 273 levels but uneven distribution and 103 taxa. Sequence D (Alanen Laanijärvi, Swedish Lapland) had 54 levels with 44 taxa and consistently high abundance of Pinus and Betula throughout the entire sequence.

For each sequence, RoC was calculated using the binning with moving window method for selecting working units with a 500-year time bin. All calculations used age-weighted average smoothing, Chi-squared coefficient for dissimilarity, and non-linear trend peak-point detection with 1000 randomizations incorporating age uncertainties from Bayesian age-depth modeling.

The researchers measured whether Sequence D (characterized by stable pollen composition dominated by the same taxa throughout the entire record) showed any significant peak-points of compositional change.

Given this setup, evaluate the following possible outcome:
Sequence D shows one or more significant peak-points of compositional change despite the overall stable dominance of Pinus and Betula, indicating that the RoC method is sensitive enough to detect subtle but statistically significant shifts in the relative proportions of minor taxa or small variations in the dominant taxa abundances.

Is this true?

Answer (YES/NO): YES